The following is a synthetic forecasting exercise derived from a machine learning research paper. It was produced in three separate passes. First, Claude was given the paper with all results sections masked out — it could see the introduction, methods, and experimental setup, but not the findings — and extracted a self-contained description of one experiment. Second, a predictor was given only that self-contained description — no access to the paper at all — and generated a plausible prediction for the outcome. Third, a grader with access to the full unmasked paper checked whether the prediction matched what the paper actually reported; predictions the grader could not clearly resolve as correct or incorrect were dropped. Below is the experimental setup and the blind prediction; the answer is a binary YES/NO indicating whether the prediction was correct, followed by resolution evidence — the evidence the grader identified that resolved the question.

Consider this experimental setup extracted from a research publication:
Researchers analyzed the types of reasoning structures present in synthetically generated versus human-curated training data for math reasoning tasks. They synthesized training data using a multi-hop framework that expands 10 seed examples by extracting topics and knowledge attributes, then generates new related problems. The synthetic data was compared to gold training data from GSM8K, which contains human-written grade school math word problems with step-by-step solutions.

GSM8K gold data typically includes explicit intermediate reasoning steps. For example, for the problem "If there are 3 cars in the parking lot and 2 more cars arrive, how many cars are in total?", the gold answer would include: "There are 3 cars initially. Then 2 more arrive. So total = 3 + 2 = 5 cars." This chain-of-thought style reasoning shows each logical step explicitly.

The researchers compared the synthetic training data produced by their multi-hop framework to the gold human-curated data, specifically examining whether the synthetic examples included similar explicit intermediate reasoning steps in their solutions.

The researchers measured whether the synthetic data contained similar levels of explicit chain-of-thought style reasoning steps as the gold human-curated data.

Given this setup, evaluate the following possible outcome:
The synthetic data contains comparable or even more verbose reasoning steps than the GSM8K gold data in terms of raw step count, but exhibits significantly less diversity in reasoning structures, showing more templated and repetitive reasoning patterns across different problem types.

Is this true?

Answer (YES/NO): NO